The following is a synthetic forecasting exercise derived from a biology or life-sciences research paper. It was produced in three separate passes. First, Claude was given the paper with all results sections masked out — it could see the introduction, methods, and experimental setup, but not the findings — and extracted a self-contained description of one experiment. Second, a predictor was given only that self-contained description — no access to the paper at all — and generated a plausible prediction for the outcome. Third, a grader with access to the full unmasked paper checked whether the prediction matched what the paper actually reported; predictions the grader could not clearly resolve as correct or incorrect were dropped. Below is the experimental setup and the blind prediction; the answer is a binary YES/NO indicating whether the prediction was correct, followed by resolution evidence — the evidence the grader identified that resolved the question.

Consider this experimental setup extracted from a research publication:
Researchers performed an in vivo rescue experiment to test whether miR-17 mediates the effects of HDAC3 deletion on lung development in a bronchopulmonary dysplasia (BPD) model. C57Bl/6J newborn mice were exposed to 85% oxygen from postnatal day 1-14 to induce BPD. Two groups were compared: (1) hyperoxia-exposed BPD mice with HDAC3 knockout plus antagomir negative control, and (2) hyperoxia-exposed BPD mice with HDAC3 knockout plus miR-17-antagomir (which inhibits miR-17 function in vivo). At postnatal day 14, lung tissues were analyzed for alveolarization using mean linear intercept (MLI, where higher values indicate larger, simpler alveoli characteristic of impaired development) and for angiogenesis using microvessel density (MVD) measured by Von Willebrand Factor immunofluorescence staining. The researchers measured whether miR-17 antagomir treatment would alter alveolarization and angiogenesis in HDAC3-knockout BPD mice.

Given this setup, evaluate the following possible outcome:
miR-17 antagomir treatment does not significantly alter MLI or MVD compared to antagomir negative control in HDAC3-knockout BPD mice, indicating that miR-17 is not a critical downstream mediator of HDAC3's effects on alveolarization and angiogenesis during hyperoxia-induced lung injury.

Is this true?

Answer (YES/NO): NO